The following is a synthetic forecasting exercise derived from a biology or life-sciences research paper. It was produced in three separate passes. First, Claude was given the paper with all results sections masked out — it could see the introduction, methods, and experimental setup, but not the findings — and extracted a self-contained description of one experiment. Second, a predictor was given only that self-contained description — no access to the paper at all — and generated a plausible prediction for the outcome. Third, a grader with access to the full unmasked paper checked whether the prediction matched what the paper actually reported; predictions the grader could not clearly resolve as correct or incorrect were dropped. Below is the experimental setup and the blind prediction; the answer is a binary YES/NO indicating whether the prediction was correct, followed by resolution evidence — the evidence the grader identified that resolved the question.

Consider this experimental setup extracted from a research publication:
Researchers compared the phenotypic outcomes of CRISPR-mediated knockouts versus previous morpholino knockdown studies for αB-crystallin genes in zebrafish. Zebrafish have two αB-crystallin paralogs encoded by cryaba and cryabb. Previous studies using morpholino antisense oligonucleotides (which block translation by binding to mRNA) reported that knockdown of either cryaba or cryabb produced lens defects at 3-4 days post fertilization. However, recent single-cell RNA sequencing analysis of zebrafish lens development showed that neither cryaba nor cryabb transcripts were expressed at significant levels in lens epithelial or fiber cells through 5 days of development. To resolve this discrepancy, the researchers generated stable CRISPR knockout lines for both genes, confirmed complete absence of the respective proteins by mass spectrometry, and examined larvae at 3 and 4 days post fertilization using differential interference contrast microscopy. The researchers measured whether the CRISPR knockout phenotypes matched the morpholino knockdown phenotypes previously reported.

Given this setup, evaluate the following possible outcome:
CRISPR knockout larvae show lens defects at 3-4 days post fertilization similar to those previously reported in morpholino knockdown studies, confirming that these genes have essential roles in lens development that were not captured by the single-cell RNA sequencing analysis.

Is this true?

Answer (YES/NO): NO